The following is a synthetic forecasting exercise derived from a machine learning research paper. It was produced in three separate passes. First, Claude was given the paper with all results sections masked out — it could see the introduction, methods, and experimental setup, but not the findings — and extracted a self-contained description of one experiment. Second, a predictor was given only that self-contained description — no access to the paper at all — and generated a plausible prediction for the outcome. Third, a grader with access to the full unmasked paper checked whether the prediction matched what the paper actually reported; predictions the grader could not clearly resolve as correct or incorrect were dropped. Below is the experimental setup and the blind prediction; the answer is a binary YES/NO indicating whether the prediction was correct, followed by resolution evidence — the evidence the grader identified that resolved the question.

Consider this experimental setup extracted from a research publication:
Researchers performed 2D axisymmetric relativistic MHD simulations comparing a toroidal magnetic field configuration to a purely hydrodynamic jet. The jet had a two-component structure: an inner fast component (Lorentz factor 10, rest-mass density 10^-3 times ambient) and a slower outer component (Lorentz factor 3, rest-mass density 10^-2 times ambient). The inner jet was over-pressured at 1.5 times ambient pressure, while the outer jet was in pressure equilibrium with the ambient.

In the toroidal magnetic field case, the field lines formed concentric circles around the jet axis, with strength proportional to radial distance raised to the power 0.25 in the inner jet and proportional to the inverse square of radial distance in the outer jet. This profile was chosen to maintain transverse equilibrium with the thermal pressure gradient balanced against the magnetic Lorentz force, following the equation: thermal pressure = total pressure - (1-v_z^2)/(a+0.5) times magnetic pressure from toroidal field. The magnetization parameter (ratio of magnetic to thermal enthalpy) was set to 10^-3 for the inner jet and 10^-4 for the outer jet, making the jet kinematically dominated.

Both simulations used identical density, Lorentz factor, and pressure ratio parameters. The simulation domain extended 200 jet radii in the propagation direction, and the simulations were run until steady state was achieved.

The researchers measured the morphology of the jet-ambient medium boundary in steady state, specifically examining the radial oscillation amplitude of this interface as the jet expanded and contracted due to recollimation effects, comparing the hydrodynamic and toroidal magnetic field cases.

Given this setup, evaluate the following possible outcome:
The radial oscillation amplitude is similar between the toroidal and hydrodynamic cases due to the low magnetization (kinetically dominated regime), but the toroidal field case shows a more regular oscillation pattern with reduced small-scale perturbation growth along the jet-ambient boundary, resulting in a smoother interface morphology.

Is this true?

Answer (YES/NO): NO